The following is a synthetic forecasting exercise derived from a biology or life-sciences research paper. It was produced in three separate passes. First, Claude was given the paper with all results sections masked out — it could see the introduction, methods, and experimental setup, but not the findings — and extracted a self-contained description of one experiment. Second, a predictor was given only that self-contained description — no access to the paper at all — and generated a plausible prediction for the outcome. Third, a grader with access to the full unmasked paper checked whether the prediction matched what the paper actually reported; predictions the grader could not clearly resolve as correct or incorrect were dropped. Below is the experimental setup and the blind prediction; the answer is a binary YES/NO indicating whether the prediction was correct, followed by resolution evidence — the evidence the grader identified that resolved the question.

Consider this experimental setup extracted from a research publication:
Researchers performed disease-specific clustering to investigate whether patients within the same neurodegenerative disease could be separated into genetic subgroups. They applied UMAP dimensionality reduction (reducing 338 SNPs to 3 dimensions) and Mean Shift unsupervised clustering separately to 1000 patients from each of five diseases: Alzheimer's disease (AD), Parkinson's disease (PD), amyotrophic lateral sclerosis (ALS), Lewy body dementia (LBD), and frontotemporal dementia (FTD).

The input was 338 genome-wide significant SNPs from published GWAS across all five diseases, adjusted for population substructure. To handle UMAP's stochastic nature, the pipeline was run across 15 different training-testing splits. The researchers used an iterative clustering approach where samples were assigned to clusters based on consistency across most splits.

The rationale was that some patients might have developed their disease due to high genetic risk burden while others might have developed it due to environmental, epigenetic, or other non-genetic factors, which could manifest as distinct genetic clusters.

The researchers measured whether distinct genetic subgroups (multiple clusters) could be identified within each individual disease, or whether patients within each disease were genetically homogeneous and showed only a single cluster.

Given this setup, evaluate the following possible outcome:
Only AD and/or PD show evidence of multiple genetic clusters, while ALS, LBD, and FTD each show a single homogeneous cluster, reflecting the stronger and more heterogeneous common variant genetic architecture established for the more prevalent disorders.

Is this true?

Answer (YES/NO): NO